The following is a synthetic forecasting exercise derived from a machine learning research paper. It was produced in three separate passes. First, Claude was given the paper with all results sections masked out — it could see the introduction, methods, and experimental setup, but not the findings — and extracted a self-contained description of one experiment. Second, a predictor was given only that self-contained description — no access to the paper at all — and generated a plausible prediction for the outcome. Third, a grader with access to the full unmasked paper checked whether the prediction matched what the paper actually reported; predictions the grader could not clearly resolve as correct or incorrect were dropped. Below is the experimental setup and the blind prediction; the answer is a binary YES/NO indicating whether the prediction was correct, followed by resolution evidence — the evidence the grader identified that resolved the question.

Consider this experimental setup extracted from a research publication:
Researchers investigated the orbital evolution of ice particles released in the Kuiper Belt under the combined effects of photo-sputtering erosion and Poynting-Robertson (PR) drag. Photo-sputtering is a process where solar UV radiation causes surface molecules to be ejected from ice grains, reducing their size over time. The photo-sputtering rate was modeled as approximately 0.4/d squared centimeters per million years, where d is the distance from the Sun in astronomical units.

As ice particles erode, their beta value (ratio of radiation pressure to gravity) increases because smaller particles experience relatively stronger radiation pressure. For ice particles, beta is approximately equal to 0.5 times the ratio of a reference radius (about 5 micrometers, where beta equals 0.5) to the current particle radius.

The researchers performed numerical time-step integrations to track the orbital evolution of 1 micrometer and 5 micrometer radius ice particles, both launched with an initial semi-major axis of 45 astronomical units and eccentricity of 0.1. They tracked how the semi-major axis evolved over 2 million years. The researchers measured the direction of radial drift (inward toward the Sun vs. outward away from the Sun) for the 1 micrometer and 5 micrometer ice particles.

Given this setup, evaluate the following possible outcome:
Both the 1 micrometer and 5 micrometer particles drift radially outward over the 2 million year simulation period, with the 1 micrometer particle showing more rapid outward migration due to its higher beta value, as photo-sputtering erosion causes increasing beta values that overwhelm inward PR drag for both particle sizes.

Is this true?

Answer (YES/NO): NO